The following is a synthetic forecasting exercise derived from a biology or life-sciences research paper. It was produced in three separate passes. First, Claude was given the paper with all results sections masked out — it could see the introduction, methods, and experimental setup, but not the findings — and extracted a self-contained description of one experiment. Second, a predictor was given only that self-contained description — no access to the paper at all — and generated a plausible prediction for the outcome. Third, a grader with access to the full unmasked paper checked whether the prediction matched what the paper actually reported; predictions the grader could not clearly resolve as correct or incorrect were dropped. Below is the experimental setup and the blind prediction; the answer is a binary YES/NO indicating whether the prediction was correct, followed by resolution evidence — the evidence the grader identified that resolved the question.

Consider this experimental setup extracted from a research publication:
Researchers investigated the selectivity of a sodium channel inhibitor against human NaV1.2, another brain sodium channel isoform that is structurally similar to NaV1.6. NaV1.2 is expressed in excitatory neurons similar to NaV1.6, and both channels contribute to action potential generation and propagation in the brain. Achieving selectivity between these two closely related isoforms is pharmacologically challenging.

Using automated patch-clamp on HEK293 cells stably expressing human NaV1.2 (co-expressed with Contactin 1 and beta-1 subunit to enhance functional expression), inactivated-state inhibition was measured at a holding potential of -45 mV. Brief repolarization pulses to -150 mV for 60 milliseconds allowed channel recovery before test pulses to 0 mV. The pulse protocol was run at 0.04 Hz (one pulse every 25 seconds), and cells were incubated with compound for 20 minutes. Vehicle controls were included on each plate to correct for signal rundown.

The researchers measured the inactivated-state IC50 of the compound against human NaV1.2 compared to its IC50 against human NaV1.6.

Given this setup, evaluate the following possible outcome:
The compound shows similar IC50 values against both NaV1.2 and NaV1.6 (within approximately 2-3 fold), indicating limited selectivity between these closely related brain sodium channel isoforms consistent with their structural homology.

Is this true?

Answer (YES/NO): NO